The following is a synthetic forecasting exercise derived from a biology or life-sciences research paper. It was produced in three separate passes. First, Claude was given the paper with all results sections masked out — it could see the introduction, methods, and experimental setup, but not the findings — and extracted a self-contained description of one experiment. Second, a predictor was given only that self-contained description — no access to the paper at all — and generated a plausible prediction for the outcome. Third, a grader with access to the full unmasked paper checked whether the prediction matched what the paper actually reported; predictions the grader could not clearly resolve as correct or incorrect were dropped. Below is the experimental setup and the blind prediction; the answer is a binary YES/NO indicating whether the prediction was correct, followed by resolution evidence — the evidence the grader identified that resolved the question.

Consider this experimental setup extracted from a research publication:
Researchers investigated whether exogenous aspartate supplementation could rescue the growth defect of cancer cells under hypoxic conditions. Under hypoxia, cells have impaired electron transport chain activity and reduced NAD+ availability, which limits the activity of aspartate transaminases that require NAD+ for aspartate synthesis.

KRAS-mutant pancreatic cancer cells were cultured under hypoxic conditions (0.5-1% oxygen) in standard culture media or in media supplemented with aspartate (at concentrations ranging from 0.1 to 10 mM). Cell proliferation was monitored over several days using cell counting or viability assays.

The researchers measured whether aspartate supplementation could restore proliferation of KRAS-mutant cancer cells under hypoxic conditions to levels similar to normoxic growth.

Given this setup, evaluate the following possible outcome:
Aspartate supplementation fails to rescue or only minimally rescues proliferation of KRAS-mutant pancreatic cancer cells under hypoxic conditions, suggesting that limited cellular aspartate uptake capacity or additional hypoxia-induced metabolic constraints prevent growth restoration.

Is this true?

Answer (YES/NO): YES